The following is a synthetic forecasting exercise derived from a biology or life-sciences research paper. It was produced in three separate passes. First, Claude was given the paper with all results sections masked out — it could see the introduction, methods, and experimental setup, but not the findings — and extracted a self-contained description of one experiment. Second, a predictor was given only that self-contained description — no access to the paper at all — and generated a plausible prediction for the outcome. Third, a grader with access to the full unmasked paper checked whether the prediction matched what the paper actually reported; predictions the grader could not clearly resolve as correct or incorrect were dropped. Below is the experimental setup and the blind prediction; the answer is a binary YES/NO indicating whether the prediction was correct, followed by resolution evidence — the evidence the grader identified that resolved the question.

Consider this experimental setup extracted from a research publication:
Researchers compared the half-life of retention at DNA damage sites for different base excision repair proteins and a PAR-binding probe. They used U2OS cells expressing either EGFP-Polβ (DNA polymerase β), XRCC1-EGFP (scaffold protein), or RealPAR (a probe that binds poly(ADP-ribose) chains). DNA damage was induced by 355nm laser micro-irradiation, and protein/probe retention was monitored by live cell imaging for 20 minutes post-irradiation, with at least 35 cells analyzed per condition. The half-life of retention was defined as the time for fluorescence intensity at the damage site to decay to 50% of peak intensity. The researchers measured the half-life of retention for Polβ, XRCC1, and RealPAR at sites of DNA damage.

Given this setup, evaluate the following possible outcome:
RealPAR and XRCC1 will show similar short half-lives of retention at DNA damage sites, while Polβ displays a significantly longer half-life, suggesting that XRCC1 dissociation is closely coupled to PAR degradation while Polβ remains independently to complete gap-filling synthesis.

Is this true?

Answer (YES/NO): NO